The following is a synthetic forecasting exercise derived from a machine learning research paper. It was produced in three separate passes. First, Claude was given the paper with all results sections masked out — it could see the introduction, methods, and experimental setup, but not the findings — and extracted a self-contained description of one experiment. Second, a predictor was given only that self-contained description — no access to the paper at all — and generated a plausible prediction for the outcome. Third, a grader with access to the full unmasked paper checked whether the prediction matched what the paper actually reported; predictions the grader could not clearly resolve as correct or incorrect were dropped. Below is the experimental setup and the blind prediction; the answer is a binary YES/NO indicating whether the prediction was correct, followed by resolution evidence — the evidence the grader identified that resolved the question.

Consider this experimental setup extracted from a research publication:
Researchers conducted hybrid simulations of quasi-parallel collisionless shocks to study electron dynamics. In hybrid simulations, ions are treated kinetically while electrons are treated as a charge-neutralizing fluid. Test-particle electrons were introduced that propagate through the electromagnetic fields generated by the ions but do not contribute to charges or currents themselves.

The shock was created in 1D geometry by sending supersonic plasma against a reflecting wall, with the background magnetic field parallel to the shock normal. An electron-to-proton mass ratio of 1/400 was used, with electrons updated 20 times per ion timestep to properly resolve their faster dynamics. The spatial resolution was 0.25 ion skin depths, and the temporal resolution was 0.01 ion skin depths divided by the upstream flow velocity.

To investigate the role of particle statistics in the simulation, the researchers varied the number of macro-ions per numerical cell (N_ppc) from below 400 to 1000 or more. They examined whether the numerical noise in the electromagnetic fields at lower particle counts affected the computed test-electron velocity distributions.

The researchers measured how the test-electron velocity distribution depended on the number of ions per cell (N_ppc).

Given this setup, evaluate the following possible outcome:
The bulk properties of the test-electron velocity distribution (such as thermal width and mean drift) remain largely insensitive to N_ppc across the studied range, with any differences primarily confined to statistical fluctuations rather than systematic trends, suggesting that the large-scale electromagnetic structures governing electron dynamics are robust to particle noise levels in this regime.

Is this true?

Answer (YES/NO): NO